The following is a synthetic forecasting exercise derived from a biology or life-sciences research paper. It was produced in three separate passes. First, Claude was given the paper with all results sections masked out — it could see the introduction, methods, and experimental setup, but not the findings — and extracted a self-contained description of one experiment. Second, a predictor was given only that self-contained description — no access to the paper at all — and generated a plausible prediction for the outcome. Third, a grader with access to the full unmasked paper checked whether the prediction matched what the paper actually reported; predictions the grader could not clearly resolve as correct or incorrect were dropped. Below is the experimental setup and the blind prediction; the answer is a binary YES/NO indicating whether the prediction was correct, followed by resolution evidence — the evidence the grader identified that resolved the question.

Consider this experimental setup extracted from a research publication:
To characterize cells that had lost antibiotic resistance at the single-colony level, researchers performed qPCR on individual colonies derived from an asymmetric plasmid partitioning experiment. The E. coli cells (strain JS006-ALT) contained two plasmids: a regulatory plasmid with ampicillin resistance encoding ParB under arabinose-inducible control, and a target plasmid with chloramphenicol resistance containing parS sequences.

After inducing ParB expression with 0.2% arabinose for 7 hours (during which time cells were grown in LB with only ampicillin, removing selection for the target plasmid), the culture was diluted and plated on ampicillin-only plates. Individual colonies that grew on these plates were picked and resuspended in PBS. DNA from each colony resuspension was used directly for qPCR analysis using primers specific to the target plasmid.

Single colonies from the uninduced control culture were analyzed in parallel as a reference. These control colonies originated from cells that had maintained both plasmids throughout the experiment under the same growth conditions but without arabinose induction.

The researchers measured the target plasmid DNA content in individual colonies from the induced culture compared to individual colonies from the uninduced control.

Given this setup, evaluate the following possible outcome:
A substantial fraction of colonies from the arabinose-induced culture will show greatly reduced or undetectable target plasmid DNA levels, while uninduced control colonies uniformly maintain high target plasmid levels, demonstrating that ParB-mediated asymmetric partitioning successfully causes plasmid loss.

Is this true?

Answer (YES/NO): YES